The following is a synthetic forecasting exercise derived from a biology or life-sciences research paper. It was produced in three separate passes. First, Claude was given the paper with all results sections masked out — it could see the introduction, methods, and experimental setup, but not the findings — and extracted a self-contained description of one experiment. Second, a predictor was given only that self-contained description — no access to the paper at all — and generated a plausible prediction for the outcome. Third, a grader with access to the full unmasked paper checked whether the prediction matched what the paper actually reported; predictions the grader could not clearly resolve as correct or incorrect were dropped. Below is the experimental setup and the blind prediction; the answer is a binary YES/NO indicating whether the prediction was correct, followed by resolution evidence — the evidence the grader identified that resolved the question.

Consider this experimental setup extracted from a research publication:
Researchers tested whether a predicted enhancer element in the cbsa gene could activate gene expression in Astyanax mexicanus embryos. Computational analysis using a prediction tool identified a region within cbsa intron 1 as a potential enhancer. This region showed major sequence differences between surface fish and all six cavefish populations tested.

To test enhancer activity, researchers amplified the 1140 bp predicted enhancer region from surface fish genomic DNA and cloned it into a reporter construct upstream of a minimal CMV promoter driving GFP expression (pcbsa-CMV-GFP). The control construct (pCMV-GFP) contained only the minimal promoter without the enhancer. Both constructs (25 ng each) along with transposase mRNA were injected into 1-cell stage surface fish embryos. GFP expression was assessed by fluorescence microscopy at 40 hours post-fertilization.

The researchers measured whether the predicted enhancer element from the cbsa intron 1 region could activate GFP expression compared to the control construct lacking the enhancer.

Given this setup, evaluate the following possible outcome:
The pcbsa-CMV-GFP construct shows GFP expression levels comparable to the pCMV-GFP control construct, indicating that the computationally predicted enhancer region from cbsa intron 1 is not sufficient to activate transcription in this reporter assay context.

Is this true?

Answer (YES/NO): NO